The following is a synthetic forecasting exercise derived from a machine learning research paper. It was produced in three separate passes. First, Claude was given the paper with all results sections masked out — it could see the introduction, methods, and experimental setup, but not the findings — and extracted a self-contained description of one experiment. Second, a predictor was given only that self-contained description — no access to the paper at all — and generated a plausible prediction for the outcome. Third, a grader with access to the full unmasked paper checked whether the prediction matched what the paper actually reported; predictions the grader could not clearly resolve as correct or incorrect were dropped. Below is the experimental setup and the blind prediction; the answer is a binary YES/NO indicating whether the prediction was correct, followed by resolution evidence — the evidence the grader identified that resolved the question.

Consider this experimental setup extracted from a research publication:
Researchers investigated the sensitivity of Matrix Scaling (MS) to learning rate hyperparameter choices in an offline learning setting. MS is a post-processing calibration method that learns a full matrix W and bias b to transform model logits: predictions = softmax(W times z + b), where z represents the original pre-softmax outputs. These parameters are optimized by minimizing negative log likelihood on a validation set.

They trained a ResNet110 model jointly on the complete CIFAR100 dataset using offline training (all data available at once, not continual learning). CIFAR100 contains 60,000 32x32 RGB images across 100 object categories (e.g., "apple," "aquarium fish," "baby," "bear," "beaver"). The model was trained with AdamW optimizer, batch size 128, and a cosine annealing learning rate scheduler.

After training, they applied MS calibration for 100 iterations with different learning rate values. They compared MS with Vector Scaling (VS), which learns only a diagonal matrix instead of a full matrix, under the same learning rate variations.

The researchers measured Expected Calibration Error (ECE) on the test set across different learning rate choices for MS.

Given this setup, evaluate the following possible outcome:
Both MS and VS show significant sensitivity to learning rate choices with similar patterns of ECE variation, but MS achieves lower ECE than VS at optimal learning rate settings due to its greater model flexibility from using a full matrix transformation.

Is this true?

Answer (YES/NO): NO